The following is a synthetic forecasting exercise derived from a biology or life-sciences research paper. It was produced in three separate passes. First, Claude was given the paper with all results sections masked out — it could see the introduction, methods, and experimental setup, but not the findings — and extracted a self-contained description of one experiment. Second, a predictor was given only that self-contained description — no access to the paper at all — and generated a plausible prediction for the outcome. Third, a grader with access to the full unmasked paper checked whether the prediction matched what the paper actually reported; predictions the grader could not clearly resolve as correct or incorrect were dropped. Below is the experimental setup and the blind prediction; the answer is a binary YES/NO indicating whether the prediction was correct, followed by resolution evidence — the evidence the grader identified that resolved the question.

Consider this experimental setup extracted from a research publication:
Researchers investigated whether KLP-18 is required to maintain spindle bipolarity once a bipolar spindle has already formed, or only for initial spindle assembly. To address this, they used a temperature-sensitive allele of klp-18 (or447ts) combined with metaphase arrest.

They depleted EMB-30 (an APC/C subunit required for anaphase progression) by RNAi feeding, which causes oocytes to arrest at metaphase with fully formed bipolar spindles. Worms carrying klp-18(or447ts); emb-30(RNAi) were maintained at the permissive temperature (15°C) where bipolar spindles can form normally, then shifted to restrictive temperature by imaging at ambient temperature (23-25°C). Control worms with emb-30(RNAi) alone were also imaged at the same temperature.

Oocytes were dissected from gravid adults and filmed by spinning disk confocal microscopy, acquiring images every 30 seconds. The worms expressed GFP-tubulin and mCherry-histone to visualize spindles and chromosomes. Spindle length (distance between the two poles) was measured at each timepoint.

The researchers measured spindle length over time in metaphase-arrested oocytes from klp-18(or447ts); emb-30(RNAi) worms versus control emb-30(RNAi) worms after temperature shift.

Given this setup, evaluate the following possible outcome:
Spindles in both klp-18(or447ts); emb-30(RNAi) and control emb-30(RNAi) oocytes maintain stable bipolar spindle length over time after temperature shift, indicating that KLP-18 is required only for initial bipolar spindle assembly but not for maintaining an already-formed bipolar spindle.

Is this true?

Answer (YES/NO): NO